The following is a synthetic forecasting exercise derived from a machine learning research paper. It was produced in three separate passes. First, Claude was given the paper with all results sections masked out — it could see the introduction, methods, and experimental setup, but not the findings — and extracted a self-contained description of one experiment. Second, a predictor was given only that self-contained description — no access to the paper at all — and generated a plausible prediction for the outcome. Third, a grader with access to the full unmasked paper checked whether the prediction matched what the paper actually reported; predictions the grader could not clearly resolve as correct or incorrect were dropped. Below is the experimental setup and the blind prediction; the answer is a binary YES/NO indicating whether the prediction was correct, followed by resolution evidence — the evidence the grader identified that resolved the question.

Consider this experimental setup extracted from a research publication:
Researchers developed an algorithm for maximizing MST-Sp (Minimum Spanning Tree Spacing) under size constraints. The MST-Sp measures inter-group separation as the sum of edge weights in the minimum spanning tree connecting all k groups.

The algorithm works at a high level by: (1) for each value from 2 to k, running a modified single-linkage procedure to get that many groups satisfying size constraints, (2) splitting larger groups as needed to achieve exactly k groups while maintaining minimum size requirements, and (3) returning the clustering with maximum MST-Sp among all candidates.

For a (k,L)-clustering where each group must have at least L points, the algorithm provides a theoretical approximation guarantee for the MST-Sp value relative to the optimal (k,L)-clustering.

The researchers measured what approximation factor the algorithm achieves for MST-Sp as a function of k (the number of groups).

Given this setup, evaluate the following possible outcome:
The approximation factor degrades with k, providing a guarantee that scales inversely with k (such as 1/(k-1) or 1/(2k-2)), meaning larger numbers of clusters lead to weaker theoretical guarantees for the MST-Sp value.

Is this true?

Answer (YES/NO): NO